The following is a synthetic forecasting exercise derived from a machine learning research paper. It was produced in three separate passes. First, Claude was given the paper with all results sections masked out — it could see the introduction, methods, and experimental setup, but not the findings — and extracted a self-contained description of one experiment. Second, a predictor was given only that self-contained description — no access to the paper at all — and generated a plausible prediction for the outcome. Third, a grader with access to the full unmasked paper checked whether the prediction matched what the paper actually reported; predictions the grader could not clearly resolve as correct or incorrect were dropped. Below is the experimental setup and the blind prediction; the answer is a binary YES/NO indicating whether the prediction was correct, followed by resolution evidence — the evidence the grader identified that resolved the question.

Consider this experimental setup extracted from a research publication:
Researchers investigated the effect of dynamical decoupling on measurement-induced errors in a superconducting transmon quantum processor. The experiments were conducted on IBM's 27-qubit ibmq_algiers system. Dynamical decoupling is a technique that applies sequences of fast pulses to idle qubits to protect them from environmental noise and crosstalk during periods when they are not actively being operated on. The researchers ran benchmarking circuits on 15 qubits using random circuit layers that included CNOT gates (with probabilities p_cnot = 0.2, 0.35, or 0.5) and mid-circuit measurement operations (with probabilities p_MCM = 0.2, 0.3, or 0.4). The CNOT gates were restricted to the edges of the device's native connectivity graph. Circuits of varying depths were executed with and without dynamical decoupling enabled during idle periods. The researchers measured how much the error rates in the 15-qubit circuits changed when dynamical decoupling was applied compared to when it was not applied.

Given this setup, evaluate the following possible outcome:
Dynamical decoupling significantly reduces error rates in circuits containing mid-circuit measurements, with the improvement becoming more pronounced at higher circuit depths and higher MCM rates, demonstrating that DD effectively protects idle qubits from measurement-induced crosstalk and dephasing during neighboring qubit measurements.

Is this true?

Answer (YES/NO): NO